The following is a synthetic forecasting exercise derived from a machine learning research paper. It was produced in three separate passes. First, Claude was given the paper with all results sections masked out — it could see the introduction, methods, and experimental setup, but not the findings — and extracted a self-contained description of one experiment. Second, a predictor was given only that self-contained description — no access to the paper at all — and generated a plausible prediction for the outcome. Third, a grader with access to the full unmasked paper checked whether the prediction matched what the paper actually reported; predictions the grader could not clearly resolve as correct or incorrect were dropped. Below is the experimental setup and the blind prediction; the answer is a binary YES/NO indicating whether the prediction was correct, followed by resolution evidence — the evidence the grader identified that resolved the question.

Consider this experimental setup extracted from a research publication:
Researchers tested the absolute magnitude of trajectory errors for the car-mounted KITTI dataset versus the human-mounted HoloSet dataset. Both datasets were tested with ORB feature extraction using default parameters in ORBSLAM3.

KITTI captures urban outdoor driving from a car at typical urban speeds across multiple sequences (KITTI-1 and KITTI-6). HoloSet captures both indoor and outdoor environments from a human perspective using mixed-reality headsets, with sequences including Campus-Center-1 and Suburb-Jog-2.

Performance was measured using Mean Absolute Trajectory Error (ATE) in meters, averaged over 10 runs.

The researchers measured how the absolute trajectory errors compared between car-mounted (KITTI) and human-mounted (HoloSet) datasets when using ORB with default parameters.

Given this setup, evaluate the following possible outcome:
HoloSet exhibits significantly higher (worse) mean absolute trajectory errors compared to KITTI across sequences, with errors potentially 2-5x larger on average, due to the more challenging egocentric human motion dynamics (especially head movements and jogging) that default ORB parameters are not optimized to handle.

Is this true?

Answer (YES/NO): NO